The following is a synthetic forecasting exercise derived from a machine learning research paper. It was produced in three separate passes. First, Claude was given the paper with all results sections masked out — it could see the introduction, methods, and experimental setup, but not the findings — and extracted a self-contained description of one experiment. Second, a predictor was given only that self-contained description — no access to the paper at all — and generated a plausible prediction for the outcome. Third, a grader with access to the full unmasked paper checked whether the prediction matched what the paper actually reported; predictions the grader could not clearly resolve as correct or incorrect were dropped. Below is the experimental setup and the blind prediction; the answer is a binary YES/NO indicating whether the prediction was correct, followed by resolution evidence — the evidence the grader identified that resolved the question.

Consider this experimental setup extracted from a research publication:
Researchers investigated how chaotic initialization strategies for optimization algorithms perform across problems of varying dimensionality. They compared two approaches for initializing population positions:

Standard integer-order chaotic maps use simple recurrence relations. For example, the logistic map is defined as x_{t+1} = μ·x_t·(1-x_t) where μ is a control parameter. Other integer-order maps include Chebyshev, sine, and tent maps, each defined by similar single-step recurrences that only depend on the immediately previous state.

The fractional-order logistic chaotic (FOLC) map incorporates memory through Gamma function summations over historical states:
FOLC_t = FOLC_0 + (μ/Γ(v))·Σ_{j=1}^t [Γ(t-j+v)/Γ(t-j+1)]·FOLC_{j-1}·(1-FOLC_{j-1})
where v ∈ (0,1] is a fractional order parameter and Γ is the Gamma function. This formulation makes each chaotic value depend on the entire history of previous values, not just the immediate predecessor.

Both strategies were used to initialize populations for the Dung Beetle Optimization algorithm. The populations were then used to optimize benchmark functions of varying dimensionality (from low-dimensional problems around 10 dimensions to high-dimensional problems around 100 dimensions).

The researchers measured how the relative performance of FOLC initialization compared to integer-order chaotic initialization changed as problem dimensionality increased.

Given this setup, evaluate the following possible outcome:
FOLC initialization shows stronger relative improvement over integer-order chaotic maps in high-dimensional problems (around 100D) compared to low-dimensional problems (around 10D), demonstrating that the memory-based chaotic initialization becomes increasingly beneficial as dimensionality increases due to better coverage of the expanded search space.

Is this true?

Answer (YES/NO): NO